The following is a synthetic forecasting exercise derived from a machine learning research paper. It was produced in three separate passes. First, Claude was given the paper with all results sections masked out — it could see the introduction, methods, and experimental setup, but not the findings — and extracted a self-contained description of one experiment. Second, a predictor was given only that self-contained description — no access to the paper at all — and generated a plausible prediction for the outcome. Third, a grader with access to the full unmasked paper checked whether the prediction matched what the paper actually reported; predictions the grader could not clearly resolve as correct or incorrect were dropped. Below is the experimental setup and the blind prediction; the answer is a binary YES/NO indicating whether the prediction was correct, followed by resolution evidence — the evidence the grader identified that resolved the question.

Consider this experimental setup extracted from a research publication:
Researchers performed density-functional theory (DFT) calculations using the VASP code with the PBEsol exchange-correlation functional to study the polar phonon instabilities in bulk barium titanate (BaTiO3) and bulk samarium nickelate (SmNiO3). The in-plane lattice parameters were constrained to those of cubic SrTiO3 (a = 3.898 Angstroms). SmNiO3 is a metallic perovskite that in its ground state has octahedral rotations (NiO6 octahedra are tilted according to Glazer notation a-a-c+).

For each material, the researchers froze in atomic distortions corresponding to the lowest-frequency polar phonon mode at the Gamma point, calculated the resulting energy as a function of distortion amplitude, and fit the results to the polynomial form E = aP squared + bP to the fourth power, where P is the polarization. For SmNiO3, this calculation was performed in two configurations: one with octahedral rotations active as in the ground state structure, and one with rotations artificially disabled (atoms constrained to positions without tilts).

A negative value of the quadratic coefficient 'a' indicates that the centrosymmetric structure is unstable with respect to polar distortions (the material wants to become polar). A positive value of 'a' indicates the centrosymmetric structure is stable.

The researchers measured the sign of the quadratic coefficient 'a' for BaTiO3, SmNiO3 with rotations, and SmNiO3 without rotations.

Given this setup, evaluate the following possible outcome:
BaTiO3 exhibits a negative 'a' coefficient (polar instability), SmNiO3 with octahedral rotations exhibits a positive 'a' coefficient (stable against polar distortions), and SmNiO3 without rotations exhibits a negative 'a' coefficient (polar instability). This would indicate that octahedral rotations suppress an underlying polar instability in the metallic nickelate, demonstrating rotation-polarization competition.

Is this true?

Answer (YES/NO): YES